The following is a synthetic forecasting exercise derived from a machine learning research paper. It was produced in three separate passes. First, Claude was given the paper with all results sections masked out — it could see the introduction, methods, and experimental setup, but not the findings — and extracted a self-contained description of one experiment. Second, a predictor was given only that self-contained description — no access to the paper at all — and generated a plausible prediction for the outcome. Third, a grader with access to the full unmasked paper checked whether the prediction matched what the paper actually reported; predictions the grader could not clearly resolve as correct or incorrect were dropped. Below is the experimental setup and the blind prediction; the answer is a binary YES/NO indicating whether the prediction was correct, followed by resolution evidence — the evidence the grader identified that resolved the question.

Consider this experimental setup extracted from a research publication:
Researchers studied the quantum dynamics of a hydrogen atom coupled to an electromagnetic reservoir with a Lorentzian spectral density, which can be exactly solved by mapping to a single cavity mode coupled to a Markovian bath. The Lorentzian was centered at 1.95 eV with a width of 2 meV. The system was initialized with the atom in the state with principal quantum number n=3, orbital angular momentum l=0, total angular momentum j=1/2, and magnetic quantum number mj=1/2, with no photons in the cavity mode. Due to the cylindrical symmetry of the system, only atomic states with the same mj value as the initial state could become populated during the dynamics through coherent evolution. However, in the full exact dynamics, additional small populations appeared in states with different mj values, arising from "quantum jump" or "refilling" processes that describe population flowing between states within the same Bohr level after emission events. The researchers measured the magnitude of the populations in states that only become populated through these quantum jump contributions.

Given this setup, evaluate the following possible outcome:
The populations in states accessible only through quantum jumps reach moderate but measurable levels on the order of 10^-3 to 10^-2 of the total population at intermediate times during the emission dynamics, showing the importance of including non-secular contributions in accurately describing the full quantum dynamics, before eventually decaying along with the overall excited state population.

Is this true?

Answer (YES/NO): YES